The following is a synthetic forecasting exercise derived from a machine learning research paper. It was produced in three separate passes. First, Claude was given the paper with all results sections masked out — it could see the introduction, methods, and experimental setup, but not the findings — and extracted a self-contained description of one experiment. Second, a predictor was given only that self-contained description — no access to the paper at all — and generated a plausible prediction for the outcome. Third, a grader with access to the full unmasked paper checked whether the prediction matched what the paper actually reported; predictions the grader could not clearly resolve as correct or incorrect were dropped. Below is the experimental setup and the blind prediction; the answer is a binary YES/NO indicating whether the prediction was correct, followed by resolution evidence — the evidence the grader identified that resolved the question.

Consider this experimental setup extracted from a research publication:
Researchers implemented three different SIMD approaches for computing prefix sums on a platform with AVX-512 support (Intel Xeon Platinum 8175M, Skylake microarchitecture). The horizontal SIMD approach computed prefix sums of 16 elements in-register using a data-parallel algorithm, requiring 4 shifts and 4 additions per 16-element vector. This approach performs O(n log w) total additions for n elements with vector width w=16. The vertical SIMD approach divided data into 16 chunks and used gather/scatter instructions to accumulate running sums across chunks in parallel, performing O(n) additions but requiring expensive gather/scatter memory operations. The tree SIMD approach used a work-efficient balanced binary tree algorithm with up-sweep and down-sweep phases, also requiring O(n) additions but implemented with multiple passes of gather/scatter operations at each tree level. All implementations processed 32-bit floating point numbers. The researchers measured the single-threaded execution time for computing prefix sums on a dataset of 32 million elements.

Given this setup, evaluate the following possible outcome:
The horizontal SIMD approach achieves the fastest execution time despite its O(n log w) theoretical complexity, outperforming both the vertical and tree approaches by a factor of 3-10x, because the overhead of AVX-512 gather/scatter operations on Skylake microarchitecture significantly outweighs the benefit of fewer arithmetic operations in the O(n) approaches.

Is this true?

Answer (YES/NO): NO